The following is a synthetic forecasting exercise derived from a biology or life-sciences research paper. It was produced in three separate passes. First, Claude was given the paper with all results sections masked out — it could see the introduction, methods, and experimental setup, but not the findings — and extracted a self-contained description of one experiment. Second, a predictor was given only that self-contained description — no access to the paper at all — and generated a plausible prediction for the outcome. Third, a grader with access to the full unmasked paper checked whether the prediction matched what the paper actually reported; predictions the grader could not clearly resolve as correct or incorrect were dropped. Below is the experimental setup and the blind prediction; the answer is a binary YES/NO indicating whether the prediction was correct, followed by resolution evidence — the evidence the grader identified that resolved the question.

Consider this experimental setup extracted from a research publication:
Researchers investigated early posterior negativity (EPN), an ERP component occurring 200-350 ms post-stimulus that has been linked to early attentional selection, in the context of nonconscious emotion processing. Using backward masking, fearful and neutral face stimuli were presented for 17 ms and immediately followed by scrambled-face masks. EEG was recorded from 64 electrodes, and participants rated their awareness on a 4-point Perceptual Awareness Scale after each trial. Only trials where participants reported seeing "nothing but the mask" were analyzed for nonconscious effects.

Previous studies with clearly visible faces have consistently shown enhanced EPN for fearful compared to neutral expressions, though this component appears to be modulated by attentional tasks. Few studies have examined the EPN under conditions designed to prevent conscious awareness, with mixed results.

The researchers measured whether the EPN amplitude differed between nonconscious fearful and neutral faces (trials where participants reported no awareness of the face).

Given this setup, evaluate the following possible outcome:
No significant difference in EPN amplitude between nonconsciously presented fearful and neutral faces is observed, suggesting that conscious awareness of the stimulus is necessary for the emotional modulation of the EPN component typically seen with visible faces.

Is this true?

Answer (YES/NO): NO